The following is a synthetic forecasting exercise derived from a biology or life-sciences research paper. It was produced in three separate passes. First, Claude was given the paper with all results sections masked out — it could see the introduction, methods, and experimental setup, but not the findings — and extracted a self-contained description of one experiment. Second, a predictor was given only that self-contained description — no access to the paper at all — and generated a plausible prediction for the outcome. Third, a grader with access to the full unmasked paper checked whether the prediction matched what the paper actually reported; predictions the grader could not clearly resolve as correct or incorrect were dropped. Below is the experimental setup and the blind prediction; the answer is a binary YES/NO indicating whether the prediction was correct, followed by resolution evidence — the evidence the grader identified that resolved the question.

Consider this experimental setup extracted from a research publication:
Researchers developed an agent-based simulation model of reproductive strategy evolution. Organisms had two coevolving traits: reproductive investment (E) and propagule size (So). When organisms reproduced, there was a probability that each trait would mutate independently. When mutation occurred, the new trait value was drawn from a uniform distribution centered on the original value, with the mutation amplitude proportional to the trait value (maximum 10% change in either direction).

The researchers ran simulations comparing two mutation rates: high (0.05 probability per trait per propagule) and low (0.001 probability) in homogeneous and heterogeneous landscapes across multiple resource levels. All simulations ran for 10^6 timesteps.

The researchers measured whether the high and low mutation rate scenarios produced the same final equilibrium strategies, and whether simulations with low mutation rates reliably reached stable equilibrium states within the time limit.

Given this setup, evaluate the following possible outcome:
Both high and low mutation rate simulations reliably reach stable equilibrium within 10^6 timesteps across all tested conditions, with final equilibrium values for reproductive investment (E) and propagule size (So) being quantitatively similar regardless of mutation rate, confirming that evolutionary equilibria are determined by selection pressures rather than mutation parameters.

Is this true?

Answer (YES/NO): NO